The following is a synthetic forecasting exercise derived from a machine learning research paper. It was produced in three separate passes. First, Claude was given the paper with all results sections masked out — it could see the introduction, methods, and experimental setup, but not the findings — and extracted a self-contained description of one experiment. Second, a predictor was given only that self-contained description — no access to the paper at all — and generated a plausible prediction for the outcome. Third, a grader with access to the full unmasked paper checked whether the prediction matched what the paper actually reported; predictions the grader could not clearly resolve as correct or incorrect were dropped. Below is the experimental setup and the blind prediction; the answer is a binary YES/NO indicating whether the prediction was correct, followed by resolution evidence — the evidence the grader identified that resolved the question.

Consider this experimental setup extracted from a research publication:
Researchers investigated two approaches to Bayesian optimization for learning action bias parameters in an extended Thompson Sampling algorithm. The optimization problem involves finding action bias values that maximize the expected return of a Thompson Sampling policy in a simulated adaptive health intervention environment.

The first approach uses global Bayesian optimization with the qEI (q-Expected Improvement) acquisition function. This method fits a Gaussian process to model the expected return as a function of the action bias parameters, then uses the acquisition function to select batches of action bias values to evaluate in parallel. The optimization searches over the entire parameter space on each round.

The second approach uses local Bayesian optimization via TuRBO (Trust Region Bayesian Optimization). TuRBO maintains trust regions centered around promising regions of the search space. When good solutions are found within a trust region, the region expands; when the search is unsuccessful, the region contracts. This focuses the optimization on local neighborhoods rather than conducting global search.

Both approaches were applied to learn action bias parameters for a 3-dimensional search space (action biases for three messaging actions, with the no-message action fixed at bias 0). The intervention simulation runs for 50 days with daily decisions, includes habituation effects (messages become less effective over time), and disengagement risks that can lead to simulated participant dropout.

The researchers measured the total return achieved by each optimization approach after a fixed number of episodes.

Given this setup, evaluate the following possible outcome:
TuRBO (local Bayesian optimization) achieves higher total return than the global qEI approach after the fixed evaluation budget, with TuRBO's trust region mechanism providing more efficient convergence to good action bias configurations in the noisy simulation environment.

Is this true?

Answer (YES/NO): YES